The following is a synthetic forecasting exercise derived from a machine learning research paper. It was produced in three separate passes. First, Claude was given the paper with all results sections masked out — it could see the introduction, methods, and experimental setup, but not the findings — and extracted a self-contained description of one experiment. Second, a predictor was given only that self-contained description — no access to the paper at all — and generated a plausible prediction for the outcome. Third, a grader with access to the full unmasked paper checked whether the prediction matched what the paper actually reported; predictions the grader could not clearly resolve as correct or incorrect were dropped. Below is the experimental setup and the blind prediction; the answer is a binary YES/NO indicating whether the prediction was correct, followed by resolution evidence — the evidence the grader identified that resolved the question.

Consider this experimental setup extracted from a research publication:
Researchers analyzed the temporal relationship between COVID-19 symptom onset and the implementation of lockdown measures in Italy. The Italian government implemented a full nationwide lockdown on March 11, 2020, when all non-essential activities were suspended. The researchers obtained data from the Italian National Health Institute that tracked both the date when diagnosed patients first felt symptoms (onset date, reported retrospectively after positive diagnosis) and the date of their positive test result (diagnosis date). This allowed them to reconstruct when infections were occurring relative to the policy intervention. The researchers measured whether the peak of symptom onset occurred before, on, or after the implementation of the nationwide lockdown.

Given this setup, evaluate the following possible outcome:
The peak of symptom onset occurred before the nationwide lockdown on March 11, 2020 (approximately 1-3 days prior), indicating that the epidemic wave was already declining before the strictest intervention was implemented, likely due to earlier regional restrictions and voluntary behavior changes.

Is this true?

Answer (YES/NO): YES